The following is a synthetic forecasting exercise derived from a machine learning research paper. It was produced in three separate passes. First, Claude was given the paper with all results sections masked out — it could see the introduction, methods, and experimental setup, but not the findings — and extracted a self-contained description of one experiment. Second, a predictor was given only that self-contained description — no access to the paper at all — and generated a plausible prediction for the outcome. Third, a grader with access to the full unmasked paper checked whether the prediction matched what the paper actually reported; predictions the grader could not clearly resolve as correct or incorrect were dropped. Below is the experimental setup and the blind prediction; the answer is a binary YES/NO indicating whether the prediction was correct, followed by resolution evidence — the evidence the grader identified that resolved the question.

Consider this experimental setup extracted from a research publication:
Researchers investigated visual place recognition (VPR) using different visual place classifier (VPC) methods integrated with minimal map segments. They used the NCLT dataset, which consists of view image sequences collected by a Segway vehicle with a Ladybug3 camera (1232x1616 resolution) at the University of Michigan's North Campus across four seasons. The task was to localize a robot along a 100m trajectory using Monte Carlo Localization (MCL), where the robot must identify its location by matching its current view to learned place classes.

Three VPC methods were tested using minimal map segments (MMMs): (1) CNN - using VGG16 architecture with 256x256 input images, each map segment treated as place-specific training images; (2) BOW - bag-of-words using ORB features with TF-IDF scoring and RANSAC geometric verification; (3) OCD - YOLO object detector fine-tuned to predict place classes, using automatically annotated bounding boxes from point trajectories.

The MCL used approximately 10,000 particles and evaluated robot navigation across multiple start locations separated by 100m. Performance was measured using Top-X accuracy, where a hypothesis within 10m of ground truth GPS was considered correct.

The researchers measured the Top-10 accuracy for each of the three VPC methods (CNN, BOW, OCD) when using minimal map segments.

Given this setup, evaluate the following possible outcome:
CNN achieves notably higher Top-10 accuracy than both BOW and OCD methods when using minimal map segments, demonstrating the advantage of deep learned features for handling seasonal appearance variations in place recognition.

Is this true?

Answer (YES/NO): NO